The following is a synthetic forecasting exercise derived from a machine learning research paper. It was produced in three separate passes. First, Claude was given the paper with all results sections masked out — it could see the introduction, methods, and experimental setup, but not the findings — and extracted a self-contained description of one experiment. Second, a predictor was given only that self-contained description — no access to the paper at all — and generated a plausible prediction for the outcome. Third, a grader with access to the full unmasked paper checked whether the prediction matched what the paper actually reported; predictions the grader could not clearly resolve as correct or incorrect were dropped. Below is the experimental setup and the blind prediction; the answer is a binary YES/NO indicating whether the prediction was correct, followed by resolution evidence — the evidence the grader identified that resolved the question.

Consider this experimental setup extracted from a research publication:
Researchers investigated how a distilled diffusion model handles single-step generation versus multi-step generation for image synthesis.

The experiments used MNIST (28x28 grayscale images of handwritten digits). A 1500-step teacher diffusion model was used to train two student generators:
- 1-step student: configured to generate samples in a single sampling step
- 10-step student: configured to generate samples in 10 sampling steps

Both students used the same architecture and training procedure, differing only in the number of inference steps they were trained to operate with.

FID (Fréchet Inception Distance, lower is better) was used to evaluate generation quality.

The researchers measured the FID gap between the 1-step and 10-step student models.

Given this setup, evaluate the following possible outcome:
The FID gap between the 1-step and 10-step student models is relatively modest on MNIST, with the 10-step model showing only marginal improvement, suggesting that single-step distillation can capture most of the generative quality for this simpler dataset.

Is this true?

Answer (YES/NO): NO